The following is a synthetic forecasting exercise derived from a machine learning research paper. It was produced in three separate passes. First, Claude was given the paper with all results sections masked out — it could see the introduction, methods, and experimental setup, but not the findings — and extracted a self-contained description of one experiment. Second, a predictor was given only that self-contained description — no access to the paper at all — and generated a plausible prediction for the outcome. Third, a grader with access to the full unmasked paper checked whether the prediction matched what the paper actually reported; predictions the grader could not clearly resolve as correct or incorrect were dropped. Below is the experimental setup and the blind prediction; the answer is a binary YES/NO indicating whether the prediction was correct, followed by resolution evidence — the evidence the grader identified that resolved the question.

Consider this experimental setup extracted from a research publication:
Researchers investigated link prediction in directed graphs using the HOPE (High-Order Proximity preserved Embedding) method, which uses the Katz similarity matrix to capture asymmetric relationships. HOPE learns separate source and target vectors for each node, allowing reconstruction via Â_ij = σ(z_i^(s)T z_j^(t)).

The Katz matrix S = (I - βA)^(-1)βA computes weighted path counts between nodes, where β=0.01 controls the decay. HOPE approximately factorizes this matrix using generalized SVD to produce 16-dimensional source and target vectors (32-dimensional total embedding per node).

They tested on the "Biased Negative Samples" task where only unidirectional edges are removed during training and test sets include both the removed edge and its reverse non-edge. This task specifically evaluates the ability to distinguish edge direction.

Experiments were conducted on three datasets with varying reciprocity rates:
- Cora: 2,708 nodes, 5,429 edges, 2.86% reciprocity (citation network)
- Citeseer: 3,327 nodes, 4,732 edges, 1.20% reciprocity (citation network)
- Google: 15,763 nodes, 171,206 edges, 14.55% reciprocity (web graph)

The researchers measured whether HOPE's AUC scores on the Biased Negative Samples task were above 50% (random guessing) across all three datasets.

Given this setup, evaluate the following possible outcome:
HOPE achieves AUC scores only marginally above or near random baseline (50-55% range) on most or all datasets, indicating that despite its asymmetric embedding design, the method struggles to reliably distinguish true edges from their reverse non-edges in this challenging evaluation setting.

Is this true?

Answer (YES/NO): NO